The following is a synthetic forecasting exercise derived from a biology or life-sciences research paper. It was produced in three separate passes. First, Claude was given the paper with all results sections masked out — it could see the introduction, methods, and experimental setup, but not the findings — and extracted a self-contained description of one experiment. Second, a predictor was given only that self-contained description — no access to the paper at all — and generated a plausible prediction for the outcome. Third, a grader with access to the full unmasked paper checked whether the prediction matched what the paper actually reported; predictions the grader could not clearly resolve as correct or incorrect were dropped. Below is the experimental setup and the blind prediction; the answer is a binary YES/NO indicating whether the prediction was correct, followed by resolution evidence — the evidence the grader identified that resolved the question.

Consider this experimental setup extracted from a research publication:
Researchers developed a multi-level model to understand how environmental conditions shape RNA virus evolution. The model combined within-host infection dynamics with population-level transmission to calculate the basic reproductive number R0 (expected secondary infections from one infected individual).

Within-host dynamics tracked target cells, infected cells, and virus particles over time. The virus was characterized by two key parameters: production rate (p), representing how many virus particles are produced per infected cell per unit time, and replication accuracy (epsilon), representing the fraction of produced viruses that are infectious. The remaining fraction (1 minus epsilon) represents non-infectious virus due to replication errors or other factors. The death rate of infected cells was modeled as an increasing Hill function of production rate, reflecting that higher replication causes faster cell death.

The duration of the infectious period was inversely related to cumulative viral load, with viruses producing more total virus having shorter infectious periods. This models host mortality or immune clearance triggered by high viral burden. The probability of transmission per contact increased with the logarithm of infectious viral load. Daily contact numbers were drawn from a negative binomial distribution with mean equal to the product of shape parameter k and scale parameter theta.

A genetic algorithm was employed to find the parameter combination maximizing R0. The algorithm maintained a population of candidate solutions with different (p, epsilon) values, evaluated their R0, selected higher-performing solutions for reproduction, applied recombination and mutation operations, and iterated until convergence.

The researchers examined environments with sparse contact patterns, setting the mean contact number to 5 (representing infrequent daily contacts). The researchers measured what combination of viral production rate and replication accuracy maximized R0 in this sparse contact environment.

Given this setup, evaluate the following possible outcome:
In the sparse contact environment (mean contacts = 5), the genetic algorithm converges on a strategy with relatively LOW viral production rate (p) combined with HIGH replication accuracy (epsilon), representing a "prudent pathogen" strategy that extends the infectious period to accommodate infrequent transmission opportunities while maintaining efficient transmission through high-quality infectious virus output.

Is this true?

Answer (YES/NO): NO